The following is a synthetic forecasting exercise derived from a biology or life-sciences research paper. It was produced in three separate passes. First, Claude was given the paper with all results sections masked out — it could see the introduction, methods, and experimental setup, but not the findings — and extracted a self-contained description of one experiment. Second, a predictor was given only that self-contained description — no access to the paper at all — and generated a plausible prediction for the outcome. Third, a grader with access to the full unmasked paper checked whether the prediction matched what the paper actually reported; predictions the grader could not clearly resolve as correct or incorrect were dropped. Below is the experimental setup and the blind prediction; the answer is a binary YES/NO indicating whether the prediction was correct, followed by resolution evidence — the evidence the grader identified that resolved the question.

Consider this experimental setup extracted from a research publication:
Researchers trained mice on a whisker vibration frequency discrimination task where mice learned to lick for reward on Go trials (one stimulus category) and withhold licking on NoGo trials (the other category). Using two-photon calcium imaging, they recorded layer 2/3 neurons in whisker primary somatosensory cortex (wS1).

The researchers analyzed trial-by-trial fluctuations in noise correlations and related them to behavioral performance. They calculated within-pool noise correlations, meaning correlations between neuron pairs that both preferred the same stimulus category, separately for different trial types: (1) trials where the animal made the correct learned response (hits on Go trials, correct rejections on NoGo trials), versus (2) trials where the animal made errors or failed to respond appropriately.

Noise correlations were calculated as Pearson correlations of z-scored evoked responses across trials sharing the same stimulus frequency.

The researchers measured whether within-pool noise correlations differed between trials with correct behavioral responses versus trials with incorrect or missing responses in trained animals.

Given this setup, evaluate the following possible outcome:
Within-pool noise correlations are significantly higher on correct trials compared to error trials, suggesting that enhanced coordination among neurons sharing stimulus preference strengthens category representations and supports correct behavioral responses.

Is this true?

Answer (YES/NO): NO